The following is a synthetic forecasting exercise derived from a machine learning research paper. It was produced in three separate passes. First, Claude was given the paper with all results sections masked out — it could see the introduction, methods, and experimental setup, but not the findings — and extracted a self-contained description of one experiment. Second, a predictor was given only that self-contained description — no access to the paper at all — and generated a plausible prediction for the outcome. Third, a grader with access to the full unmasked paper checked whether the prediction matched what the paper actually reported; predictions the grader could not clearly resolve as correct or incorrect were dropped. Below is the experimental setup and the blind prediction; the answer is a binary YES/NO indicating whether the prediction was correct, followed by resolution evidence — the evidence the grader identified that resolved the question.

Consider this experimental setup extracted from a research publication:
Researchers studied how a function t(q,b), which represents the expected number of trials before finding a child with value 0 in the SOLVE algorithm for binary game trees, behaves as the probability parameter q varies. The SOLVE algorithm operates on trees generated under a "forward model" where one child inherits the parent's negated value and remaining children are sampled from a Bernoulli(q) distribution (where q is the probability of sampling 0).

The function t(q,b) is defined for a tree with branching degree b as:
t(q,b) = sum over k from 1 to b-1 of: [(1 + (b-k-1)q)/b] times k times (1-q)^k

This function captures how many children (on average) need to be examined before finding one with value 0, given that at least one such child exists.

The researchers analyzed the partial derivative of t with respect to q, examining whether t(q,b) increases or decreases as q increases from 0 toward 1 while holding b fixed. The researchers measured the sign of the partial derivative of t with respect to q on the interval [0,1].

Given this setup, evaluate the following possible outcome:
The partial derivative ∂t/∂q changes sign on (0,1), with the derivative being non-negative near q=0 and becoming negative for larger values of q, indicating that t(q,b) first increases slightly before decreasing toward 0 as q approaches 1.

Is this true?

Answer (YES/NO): NO